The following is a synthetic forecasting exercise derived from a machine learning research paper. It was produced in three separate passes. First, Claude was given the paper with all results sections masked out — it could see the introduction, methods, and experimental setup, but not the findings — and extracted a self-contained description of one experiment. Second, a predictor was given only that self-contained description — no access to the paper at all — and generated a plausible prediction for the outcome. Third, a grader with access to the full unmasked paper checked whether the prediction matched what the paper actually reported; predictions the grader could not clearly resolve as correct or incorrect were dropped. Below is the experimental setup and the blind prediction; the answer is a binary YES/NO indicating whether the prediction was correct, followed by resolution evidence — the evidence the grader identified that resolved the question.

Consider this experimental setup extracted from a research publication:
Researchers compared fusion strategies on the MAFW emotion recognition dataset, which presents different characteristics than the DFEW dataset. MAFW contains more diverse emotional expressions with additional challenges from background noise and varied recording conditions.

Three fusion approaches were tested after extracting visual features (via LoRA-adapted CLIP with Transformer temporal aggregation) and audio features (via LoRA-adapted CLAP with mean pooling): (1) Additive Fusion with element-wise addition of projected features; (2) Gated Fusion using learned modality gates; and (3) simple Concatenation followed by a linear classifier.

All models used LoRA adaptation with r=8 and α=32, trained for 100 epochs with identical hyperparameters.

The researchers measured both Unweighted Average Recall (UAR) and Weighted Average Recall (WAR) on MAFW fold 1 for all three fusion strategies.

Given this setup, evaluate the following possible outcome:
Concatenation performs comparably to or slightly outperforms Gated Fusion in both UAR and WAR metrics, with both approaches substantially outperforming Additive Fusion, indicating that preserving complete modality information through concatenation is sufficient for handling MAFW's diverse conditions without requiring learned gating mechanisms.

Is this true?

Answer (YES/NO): NO